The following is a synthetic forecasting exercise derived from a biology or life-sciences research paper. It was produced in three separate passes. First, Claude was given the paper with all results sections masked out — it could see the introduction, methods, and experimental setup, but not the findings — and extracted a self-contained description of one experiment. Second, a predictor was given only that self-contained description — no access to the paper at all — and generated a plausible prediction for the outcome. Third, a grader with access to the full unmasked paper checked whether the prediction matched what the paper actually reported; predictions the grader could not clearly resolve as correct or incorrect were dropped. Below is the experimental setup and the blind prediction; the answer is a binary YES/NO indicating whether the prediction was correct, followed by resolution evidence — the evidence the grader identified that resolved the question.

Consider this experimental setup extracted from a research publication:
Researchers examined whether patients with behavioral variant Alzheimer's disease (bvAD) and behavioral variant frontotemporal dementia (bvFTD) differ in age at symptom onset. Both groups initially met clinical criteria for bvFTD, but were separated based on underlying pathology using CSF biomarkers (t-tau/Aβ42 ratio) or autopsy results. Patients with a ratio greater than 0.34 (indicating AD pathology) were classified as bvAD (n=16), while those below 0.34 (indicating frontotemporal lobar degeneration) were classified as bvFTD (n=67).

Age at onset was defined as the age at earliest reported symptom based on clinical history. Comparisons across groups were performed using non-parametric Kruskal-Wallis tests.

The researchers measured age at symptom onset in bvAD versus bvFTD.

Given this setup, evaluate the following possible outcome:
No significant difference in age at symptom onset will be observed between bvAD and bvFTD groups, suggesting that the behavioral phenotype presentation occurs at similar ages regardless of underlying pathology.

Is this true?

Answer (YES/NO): NO